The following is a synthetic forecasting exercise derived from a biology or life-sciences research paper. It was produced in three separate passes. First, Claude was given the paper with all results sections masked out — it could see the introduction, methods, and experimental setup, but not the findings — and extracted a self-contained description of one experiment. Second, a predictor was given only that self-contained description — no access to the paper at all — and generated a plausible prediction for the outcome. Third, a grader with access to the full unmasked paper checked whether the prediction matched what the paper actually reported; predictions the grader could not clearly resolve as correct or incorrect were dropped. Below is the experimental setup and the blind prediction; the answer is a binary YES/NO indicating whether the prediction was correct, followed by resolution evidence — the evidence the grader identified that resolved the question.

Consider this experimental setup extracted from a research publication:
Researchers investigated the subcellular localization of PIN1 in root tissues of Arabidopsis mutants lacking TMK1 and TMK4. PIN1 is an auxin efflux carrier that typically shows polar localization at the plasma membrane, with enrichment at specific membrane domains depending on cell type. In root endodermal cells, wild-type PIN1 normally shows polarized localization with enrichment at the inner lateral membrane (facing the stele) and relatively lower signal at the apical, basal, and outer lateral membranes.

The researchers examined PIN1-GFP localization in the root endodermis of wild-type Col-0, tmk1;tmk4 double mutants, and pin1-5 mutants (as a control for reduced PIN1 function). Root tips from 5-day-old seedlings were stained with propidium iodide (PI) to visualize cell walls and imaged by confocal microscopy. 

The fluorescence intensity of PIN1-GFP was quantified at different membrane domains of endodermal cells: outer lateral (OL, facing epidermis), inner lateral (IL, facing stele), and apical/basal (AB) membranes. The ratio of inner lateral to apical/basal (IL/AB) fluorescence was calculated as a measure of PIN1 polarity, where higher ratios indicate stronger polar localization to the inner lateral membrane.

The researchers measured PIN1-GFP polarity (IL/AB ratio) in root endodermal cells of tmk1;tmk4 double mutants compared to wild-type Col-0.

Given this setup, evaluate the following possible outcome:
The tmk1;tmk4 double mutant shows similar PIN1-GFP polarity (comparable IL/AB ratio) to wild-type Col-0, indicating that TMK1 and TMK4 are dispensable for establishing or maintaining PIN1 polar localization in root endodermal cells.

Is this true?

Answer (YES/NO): NO